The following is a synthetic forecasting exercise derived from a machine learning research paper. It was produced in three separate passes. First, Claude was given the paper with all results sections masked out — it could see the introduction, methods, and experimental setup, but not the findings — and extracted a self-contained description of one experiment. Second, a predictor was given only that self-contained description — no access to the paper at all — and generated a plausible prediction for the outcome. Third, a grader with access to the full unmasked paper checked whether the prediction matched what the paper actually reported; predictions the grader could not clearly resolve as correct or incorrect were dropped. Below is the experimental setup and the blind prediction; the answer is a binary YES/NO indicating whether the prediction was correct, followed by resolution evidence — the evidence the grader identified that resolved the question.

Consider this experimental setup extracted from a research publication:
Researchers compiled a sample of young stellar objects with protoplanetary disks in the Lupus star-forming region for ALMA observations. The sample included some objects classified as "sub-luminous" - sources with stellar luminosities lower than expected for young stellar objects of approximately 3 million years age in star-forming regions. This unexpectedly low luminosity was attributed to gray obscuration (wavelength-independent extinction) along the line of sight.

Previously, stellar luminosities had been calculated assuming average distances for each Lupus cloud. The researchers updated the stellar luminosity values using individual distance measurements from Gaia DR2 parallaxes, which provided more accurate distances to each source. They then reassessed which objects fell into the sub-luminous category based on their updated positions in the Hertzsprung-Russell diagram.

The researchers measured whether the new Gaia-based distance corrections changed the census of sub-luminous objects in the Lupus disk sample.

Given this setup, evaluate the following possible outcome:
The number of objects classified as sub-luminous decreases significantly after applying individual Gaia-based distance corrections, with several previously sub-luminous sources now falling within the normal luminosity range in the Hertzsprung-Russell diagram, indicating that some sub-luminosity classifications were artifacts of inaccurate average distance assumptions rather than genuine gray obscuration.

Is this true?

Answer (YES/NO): NO